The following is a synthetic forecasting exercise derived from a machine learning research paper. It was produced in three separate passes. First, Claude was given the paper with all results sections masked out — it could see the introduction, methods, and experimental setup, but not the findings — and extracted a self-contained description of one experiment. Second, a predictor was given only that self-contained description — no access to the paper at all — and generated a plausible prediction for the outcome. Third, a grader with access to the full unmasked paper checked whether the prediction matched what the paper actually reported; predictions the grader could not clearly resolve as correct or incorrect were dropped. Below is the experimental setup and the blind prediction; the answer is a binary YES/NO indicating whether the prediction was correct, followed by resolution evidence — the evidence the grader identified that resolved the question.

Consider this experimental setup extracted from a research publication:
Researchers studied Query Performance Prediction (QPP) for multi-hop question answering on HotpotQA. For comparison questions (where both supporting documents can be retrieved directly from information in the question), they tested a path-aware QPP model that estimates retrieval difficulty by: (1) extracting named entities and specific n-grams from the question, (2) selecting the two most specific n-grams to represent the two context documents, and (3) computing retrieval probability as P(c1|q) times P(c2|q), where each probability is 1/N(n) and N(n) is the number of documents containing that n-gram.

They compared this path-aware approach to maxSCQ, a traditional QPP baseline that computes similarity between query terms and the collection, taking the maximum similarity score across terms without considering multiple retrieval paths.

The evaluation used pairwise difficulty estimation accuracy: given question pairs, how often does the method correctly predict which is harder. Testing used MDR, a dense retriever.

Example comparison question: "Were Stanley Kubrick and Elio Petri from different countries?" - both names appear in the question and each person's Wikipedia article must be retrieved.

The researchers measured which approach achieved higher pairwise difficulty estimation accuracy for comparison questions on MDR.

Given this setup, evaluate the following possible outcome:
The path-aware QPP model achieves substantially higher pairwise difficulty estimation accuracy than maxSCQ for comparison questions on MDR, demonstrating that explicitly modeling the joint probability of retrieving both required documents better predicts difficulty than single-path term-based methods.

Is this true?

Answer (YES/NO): NO